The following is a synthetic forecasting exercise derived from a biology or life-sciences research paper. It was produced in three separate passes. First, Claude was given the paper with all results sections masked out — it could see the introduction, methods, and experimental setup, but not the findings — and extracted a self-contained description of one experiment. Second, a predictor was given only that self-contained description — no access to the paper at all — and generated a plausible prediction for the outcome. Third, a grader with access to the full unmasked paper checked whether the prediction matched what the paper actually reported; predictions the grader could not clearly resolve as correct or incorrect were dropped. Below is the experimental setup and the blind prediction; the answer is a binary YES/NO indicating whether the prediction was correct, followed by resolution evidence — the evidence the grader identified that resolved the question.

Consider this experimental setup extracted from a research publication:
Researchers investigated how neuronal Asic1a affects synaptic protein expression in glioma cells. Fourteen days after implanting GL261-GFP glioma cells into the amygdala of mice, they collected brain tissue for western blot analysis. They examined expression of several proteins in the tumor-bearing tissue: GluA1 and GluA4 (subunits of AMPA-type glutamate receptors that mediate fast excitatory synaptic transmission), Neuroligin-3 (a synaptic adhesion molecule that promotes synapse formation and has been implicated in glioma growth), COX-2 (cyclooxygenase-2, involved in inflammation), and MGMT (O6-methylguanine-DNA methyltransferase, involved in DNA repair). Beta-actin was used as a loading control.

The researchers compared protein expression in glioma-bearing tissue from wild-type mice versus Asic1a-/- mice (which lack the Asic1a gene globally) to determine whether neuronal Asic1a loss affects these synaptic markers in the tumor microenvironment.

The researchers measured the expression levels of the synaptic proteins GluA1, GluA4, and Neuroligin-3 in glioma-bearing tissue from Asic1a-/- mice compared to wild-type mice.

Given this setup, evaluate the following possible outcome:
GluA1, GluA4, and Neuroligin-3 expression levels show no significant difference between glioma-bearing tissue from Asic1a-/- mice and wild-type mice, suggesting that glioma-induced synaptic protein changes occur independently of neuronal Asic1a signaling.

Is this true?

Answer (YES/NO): NO